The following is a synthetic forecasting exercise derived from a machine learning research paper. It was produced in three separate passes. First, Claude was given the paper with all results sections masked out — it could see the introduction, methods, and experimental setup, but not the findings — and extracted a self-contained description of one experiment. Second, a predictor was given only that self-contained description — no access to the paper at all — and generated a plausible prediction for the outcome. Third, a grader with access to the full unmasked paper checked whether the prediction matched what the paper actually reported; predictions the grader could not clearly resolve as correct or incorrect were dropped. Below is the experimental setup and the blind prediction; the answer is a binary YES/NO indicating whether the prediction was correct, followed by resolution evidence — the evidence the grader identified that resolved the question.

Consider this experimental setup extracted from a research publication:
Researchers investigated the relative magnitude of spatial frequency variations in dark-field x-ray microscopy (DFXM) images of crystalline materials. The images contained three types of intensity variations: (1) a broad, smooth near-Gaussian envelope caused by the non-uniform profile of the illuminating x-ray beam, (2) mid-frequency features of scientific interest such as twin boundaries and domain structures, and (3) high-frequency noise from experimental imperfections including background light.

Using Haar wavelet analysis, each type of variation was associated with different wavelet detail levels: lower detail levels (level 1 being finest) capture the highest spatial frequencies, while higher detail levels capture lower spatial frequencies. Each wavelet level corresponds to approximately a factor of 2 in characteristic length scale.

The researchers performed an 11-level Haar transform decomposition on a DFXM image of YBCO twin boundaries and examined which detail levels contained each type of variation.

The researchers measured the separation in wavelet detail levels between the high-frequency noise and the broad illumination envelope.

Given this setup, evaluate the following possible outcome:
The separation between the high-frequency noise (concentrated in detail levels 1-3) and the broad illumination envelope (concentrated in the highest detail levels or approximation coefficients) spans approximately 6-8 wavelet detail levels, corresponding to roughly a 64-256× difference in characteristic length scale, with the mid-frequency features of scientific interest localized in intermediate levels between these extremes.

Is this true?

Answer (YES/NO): NO